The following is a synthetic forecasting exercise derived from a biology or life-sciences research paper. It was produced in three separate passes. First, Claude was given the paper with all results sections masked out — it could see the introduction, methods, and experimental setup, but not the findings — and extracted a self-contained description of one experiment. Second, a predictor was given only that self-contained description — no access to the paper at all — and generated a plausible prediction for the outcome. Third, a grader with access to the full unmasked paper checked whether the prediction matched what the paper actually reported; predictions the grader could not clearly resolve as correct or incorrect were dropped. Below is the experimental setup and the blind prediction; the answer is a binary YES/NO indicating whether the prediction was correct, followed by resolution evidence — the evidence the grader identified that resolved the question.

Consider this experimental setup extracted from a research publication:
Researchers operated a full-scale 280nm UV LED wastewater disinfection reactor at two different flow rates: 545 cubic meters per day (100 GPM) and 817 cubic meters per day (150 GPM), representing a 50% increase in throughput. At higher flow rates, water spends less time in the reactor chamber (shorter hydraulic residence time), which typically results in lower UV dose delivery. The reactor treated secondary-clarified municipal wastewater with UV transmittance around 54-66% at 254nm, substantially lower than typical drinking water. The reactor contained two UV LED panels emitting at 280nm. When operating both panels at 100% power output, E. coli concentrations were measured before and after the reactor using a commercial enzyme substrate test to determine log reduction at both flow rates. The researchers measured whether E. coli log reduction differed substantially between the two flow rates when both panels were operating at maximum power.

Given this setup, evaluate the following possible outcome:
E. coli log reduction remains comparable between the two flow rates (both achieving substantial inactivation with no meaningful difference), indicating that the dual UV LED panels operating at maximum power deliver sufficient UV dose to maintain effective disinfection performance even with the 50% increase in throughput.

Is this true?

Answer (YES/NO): YES